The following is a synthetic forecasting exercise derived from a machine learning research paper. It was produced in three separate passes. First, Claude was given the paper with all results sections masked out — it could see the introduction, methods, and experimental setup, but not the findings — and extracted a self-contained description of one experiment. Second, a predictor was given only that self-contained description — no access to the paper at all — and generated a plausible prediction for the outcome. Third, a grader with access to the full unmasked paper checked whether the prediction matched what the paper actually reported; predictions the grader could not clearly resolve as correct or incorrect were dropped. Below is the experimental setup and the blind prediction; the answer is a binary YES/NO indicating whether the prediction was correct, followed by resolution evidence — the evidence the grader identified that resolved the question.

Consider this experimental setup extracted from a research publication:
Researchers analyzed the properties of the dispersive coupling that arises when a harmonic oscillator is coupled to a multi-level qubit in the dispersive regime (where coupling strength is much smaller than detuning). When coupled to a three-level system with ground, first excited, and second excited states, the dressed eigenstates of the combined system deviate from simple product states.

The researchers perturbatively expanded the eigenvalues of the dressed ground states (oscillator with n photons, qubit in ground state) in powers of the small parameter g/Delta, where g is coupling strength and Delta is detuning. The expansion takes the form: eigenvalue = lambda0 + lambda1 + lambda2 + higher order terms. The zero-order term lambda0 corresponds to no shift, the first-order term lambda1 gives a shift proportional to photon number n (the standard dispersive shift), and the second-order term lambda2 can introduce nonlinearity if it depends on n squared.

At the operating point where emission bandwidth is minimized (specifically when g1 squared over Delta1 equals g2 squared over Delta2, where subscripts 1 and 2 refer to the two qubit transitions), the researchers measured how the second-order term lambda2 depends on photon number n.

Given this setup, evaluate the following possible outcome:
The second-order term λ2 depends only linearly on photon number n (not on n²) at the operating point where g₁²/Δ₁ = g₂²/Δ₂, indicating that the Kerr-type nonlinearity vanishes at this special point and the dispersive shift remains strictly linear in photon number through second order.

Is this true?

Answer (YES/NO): YES